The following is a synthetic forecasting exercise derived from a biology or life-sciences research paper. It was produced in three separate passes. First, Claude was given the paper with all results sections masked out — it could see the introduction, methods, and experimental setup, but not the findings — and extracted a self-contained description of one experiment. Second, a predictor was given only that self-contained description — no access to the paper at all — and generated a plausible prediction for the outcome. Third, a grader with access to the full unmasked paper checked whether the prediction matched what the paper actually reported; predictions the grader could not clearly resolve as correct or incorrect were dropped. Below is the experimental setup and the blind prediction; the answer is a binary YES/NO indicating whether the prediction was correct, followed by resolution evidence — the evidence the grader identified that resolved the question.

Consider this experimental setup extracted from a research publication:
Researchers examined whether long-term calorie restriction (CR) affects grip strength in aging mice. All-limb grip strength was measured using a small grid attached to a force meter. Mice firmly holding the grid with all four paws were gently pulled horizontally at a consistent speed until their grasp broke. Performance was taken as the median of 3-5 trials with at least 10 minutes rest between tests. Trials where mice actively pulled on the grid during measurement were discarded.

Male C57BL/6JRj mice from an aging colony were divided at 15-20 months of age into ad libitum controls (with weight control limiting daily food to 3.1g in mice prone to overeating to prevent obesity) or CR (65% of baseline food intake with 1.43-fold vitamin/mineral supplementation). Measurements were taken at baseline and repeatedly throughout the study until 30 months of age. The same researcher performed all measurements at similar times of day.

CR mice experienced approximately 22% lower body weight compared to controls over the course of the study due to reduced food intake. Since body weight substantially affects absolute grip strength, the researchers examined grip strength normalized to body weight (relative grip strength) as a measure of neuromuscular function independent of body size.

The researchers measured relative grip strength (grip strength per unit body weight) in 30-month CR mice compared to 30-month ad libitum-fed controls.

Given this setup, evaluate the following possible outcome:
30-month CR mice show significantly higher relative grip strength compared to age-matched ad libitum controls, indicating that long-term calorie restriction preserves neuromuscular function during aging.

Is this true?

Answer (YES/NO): YES